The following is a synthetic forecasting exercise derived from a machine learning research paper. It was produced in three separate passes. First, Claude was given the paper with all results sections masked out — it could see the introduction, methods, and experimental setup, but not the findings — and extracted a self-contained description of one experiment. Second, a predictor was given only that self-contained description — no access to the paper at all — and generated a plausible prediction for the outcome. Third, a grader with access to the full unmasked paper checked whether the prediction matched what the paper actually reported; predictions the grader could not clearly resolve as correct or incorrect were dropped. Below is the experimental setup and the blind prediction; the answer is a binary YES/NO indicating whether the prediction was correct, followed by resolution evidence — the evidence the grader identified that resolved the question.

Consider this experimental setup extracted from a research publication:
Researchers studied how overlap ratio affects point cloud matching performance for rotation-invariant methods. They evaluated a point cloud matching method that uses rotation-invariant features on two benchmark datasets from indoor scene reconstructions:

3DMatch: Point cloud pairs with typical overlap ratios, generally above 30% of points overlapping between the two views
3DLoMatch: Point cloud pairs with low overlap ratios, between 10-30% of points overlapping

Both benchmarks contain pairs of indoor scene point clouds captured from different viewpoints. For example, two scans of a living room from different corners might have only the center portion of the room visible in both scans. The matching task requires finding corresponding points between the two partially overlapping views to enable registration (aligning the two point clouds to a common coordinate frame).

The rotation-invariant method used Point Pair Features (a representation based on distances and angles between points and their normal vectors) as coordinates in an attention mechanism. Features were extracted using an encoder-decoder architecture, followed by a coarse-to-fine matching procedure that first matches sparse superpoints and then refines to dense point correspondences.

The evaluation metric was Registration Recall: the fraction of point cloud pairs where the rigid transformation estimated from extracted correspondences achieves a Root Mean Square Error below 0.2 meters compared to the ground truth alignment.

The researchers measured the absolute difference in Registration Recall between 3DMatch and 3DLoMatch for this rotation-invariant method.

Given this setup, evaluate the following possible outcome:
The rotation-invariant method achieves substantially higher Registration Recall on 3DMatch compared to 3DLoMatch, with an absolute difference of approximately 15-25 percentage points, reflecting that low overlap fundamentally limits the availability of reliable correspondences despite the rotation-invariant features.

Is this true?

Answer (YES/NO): YES